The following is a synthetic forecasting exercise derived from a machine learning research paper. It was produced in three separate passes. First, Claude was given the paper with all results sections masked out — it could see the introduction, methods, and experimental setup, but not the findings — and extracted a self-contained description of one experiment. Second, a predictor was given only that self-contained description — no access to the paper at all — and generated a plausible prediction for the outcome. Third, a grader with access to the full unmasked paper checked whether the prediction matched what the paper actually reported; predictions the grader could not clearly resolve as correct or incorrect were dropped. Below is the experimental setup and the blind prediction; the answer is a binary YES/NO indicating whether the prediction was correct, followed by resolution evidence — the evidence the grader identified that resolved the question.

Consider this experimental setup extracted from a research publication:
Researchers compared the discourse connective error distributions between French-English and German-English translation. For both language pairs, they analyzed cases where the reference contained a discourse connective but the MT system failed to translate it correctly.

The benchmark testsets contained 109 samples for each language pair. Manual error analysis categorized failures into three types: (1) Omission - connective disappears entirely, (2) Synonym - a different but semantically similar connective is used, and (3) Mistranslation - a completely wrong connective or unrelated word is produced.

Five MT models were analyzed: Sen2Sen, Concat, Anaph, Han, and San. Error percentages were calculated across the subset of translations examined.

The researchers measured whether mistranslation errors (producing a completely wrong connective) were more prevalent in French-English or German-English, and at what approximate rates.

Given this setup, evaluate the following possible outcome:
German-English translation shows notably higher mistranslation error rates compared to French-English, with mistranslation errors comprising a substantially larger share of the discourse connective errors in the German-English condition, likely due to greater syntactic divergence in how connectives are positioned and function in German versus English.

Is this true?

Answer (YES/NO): NO